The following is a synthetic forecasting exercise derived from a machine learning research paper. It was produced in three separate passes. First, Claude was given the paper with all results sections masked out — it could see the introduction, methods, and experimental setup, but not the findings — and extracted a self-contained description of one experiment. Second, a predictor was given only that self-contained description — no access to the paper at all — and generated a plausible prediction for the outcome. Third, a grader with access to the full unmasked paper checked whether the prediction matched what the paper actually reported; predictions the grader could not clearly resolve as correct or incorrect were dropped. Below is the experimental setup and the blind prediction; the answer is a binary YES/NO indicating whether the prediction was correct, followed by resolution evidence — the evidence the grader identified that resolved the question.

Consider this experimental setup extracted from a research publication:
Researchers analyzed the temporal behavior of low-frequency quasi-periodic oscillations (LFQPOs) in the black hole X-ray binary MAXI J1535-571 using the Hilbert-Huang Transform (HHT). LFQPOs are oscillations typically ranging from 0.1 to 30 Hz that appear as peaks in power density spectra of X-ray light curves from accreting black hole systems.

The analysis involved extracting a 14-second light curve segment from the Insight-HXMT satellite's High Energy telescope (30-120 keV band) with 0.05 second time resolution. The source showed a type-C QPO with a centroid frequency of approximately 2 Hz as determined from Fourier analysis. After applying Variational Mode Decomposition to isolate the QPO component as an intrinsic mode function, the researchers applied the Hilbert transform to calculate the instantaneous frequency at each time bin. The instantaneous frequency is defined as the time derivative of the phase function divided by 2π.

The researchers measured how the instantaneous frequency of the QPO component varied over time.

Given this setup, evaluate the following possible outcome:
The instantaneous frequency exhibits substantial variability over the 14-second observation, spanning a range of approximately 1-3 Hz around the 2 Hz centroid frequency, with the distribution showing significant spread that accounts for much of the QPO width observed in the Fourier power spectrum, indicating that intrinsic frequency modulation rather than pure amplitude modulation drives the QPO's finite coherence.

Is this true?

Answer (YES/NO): NO